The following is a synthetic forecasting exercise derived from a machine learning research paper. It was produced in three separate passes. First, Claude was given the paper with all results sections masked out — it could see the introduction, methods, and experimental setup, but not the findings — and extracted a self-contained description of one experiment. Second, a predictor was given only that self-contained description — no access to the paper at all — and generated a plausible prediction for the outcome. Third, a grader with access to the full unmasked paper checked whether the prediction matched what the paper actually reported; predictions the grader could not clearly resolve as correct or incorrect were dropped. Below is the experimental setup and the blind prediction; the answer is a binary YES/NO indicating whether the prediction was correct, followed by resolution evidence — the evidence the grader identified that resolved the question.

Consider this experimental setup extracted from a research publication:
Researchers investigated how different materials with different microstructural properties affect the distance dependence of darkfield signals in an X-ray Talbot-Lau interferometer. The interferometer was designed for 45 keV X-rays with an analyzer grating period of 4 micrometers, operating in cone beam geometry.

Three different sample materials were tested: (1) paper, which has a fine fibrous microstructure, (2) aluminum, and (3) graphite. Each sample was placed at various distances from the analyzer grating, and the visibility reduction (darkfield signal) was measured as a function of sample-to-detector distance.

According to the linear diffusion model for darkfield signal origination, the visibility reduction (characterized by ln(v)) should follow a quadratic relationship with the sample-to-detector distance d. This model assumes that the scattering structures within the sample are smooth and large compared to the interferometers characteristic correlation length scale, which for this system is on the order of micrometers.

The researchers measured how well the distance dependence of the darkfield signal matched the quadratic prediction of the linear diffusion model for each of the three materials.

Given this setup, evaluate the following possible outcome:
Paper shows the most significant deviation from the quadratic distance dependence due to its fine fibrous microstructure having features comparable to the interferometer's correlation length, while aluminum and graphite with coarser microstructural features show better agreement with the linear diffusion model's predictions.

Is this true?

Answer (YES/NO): NO